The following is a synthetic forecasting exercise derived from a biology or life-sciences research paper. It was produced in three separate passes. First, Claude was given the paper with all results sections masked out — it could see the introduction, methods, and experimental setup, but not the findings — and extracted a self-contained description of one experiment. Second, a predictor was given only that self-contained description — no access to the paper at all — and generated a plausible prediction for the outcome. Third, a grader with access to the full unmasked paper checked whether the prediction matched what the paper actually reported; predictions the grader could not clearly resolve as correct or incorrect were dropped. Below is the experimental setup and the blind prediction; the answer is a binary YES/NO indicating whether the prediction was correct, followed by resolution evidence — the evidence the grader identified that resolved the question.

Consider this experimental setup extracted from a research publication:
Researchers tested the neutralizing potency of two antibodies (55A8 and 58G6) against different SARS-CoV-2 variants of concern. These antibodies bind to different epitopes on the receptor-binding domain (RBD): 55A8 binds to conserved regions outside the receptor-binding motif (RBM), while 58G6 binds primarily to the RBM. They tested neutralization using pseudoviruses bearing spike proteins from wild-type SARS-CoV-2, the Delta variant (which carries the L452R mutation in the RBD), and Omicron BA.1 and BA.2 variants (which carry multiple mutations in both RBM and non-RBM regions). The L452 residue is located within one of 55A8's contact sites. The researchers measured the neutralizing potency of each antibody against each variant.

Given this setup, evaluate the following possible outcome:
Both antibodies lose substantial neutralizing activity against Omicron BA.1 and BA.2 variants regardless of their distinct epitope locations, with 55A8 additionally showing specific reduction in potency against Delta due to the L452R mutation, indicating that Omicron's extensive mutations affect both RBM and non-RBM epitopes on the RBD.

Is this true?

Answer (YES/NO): NO